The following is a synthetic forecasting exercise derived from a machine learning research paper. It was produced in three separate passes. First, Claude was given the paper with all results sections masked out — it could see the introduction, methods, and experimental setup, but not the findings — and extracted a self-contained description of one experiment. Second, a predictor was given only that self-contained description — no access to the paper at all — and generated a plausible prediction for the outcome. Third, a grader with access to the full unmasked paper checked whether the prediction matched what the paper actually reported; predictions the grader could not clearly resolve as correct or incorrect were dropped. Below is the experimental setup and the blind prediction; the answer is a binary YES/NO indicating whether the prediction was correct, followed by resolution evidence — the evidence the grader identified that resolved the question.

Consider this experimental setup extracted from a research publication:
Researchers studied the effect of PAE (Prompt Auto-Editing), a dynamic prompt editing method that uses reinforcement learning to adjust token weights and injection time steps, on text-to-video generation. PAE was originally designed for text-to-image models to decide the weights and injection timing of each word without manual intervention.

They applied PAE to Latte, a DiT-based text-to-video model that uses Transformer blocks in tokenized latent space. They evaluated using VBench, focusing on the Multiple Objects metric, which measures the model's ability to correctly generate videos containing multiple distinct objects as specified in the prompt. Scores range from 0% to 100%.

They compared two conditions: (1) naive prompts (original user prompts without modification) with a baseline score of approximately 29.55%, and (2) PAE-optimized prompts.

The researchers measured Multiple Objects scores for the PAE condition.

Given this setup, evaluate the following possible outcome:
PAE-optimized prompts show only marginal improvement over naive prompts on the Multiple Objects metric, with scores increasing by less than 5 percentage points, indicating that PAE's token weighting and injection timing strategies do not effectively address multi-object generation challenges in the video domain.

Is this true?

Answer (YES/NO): NO